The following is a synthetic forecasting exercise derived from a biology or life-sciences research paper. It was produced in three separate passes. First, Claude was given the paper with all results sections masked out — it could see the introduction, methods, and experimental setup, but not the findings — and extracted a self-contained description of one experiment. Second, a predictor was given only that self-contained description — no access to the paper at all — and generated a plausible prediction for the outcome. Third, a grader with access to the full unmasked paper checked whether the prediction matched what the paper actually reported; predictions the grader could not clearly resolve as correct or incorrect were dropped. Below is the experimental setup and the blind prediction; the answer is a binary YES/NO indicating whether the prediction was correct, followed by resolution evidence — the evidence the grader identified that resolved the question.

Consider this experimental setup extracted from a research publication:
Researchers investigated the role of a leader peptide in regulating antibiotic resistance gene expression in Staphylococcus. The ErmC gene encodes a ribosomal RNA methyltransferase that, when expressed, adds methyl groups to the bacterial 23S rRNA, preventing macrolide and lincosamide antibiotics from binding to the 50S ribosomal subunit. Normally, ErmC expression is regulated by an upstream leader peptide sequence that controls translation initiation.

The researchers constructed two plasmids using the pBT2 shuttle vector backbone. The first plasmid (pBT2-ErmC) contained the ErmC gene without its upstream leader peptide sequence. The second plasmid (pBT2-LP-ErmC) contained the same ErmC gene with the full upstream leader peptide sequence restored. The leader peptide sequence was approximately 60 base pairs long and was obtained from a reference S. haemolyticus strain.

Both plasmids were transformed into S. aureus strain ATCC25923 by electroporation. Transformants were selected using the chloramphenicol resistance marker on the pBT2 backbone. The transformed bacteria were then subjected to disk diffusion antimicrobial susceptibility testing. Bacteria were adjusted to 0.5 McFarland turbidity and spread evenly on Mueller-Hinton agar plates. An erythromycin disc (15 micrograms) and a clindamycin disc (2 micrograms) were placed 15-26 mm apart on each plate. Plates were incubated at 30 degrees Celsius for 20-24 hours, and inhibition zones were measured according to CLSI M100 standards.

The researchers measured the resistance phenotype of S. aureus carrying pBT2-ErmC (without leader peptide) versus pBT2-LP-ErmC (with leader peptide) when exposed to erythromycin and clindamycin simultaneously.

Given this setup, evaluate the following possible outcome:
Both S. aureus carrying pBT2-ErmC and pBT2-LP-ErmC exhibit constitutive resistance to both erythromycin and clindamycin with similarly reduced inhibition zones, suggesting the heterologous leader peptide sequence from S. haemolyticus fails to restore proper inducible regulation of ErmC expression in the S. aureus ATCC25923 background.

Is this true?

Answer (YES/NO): NO